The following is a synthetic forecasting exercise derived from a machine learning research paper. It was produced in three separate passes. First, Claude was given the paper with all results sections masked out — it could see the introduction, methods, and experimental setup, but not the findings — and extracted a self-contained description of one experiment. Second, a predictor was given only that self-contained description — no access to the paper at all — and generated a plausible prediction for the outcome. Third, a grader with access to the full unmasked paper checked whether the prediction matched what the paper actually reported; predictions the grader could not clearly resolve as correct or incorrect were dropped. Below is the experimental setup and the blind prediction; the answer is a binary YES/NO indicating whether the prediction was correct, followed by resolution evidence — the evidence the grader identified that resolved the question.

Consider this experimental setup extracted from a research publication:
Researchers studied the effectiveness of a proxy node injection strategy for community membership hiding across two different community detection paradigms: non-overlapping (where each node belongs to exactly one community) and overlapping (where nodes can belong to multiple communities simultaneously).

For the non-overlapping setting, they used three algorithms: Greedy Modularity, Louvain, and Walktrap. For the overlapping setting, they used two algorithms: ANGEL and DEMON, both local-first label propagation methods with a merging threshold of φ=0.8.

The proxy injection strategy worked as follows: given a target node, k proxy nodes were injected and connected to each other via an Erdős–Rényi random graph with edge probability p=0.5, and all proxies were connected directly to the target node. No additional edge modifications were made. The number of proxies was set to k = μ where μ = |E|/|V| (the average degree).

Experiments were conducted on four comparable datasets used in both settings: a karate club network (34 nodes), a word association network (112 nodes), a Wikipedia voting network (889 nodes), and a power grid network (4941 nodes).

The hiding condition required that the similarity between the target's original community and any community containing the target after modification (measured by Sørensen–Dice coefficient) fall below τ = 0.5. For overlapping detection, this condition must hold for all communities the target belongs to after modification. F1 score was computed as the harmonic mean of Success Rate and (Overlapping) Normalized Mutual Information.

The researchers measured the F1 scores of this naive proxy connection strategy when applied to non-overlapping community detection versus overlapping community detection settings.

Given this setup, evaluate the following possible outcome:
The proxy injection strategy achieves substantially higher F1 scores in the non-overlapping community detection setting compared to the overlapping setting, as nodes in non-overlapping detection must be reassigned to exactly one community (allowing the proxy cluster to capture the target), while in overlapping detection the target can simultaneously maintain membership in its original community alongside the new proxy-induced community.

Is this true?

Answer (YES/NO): YES